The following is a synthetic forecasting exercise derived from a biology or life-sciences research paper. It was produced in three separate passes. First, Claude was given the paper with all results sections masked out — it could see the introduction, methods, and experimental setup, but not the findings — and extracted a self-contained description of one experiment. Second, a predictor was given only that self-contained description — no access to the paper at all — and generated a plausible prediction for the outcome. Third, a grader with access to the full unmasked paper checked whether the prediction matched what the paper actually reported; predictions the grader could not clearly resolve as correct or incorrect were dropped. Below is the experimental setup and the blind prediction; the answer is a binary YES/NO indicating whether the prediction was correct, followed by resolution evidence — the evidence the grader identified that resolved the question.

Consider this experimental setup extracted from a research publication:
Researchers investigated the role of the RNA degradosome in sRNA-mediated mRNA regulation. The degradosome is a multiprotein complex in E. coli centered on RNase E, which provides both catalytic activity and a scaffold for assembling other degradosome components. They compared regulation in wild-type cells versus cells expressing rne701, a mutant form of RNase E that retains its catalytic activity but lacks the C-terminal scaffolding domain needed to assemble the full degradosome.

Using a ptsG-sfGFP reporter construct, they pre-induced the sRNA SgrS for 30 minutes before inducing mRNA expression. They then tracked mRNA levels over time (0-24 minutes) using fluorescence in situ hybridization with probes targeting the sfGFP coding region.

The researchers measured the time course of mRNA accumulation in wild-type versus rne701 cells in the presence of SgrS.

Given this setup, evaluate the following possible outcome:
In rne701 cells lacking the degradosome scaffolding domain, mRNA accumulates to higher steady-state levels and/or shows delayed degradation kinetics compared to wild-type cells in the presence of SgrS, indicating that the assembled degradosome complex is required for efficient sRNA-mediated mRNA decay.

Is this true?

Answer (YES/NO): YES